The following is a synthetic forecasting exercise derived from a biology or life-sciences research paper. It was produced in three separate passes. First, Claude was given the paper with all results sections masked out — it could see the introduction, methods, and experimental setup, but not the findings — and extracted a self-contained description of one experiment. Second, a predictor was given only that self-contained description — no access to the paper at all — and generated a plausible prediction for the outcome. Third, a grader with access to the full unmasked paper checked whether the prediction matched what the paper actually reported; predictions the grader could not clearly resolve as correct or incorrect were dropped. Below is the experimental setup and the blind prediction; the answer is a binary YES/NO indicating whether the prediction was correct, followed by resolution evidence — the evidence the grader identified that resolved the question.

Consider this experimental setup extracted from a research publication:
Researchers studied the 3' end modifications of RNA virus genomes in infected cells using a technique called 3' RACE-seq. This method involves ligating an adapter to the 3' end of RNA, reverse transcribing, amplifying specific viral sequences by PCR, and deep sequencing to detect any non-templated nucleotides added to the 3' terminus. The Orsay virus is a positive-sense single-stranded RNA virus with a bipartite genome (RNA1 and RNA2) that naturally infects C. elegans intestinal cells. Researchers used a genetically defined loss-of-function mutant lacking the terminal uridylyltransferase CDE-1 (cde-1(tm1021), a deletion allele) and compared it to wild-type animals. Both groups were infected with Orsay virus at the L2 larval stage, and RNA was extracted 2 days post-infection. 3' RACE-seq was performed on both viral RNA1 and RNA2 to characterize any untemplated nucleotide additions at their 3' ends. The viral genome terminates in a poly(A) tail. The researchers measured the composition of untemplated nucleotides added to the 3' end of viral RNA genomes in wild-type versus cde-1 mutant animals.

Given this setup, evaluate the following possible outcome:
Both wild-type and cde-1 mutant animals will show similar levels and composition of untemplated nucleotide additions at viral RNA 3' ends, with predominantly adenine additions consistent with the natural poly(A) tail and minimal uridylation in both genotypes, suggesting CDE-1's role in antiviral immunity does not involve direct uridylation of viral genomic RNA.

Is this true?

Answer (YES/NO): NO